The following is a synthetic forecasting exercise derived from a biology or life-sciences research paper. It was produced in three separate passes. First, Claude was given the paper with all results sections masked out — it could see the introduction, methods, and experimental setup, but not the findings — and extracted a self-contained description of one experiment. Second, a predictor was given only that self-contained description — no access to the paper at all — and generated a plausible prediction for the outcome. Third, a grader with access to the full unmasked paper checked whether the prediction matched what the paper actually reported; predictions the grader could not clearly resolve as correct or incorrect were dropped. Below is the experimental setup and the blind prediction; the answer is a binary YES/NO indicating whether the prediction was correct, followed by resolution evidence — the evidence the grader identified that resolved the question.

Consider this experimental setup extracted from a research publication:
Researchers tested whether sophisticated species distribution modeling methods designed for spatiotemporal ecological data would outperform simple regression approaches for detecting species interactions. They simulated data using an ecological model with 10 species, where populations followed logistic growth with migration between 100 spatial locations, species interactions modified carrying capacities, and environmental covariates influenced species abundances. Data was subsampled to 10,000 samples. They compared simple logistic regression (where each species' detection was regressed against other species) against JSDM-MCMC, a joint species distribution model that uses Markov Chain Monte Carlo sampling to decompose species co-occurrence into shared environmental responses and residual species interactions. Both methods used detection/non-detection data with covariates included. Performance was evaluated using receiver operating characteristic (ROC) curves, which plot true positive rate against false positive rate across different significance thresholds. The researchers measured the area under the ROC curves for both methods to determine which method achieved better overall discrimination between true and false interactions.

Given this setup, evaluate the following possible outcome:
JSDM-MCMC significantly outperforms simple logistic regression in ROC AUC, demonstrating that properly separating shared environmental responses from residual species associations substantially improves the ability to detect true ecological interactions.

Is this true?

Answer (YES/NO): NO